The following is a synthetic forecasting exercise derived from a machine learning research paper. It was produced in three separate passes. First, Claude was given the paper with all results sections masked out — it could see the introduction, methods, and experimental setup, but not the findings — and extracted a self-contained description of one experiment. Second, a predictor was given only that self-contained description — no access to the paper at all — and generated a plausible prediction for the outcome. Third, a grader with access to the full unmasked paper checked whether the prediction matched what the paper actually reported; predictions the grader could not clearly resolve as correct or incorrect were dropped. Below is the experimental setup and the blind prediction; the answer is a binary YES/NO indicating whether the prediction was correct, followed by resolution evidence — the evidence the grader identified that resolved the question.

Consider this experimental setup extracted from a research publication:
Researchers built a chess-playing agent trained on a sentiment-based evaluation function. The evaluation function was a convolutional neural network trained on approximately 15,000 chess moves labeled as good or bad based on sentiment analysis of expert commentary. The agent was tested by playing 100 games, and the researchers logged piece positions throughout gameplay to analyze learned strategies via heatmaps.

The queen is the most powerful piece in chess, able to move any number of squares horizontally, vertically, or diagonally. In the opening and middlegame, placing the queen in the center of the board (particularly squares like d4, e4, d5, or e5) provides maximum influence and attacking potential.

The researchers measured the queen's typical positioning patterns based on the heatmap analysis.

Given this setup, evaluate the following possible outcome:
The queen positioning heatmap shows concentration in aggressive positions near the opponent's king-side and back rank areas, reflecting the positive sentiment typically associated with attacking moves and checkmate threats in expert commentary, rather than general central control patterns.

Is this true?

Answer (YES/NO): NO